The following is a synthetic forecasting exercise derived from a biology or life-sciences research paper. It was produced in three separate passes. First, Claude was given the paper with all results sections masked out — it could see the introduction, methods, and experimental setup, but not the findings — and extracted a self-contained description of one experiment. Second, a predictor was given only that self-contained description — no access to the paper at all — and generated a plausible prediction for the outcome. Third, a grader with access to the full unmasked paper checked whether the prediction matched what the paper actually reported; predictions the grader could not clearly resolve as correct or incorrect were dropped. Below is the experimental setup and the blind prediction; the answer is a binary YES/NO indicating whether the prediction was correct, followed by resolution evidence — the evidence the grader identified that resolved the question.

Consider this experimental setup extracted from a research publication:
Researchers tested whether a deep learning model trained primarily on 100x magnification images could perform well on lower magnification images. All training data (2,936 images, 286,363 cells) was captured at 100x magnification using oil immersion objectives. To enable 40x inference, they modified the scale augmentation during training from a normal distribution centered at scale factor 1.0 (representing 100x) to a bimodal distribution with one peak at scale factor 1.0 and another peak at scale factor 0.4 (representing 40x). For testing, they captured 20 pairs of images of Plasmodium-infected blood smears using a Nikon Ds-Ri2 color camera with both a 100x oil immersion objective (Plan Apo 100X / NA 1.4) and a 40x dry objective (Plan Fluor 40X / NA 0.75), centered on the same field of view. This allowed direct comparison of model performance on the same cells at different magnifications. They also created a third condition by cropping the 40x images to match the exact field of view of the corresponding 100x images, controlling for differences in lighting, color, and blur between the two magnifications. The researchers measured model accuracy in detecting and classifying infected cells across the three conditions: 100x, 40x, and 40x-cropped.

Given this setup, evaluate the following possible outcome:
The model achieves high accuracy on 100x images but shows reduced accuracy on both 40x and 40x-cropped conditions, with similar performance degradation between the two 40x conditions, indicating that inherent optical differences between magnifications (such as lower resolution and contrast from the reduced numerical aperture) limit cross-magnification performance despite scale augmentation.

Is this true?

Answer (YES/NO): NO